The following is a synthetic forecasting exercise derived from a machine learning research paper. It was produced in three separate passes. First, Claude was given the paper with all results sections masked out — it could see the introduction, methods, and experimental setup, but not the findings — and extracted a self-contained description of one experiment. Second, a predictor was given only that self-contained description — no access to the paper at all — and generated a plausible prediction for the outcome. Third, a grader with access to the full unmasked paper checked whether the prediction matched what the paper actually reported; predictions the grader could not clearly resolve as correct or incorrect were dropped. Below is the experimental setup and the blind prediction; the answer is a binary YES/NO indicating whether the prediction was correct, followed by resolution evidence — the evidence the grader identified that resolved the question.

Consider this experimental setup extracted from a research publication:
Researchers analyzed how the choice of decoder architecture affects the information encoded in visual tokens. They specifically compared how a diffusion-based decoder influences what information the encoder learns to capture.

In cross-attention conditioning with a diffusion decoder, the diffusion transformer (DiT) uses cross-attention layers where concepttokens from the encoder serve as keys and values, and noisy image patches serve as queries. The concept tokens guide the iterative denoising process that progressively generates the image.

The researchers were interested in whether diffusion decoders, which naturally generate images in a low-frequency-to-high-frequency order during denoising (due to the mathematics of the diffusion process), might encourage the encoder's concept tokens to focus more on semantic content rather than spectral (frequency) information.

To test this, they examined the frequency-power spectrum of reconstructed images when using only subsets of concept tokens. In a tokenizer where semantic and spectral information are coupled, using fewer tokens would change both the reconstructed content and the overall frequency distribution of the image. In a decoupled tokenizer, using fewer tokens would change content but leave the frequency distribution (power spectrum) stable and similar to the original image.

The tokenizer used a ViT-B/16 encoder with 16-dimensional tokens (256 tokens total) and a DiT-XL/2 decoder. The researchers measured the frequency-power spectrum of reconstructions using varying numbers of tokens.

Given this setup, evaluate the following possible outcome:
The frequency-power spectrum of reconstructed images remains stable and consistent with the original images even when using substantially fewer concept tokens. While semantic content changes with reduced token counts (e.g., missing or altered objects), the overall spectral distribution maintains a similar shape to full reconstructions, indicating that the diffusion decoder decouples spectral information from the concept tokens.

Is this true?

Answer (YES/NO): YES